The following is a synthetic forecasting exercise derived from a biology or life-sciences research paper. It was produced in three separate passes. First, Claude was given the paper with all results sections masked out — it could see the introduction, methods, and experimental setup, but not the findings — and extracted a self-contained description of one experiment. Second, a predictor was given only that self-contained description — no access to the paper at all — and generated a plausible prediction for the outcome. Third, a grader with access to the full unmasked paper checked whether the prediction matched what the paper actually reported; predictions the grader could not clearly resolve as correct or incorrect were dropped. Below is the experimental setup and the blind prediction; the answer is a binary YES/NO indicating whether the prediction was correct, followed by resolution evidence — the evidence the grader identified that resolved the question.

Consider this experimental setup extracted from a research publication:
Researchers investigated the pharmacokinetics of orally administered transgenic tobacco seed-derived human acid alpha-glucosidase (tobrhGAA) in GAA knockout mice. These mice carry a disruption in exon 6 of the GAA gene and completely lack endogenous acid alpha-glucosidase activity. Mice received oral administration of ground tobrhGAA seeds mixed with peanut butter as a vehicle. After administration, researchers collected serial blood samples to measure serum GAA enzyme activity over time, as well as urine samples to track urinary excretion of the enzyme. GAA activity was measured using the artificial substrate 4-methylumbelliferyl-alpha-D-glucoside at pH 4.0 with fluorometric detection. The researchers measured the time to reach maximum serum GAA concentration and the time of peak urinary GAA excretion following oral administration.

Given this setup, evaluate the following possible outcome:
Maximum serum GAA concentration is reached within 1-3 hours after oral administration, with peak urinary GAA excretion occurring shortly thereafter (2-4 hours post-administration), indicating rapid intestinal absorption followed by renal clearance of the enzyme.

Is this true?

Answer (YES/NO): NO